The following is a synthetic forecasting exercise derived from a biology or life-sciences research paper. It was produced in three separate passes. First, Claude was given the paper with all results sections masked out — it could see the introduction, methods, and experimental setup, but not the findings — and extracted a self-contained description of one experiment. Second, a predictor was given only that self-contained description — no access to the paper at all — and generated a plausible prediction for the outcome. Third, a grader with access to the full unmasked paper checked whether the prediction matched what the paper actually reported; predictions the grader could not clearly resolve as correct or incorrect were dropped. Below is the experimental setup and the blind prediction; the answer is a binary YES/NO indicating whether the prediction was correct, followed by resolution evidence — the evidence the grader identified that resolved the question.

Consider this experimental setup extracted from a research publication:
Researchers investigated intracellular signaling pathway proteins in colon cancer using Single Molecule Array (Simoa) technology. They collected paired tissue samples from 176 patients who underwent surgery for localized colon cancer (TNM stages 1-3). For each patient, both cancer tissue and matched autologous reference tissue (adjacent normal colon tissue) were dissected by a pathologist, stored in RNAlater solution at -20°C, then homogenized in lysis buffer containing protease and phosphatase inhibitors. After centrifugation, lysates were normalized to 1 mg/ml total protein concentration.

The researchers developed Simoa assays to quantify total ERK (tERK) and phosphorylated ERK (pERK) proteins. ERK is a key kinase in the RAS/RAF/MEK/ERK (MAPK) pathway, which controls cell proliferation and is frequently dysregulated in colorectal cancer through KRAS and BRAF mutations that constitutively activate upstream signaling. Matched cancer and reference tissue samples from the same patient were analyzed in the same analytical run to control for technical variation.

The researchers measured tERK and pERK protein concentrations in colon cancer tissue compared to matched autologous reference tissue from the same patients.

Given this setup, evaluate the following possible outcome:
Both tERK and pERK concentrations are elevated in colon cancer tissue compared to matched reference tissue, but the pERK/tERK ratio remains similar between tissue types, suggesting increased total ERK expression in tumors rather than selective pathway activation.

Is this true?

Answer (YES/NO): NO